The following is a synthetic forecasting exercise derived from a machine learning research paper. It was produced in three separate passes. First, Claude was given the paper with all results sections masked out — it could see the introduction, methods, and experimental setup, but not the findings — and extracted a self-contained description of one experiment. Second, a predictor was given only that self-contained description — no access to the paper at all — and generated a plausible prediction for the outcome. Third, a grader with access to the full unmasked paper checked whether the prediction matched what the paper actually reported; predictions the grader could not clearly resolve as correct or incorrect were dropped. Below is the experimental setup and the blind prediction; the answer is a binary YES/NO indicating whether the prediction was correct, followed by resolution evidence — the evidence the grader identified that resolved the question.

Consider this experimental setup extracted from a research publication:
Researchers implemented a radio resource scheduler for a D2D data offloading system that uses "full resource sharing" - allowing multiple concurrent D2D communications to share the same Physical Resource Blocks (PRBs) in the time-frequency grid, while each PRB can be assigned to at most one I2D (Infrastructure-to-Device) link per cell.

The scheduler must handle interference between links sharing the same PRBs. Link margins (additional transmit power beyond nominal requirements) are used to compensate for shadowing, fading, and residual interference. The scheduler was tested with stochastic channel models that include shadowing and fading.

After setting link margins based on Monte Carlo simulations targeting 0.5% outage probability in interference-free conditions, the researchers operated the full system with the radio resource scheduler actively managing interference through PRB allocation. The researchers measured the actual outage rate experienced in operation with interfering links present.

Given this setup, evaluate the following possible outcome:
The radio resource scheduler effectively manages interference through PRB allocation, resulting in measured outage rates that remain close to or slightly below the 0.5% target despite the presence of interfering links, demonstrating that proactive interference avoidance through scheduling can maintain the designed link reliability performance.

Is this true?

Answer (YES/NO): NO